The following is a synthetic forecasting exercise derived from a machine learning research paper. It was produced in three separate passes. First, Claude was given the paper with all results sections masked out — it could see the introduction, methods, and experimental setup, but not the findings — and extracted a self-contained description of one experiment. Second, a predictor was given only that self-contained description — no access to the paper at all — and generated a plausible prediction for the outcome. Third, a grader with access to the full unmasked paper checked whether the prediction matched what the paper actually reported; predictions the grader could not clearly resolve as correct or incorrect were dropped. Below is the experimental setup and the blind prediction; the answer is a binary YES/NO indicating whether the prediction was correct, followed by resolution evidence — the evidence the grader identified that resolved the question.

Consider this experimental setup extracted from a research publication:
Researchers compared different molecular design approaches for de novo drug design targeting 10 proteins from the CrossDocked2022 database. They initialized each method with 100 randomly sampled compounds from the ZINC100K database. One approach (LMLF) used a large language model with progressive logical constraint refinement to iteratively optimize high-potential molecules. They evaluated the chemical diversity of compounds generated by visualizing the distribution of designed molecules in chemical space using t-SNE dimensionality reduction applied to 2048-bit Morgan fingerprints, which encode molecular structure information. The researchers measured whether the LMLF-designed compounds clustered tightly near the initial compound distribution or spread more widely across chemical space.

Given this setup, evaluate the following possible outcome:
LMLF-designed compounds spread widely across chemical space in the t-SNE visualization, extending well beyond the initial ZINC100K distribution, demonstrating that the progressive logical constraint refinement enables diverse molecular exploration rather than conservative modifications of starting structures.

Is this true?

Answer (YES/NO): NO